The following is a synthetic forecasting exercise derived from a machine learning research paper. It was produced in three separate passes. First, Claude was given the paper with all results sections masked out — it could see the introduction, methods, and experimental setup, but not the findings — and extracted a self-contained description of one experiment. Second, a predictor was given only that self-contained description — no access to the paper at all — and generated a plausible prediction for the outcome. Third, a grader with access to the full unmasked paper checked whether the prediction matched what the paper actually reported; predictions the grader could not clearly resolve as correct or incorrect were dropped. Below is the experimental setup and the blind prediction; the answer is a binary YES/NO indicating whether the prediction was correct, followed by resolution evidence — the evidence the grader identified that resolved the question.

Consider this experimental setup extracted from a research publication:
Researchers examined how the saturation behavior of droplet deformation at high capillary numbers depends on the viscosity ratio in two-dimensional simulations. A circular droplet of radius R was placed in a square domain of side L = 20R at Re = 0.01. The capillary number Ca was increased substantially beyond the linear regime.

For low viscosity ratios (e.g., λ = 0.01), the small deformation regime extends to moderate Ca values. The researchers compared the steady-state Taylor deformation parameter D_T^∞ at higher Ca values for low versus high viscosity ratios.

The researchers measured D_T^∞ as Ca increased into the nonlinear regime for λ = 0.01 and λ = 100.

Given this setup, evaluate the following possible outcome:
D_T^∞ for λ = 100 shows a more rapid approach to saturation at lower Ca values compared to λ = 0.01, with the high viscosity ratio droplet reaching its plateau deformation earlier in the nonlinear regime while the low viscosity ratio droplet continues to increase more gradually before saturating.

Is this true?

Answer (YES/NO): YES